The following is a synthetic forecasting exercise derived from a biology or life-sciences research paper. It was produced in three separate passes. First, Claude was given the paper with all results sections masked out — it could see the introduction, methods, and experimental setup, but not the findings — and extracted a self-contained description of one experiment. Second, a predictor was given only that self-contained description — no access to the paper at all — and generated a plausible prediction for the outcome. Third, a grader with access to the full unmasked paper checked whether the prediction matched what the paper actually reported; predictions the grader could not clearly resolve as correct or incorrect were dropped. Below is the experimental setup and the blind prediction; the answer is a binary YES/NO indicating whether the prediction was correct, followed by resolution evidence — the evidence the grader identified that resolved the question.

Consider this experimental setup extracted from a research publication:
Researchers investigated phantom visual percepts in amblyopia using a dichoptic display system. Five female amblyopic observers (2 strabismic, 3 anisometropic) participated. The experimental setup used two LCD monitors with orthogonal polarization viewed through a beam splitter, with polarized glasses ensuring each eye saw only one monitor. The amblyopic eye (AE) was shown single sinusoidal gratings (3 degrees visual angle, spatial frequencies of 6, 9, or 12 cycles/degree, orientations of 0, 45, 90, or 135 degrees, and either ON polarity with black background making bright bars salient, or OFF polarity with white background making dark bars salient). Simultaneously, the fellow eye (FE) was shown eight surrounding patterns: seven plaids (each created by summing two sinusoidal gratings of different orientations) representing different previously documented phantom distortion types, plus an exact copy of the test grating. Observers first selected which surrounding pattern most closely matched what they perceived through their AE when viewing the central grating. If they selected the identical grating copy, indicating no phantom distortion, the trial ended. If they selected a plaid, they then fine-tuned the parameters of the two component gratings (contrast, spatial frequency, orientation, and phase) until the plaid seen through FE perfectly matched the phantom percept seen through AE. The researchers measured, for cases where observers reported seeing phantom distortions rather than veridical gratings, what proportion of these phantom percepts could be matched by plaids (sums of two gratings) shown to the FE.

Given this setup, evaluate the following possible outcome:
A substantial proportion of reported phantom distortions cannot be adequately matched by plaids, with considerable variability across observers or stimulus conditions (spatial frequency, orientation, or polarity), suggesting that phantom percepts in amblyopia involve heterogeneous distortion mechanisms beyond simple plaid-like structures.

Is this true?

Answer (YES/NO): NO